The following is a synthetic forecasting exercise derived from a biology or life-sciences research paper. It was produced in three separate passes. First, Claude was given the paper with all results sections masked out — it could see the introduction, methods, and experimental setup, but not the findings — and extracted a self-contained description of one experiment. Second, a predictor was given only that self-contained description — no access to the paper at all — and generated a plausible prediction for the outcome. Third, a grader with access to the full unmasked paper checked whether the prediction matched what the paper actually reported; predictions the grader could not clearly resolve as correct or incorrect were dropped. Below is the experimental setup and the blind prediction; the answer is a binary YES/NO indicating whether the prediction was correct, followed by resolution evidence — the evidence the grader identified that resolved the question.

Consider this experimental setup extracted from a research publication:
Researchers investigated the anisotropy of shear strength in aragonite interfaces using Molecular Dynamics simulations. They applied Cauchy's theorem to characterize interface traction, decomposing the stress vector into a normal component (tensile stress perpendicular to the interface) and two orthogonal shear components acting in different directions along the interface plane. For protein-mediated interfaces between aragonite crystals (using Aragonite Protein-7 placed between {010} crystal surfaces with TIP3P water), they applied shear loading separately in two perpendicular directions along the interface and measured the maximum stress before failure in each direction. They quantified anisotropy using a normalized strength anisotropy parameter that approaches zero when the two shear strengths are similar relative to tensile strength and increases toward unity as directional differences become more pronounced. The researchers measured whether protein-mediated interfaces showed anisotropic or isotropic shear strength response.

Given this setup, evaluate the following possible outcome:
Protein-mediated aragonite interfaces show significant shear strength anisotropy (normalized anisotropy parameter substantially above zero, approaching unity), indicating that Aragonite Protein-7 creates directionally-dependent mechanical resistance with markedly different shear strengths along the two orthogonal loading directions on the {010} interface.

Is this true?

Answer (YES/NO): NO